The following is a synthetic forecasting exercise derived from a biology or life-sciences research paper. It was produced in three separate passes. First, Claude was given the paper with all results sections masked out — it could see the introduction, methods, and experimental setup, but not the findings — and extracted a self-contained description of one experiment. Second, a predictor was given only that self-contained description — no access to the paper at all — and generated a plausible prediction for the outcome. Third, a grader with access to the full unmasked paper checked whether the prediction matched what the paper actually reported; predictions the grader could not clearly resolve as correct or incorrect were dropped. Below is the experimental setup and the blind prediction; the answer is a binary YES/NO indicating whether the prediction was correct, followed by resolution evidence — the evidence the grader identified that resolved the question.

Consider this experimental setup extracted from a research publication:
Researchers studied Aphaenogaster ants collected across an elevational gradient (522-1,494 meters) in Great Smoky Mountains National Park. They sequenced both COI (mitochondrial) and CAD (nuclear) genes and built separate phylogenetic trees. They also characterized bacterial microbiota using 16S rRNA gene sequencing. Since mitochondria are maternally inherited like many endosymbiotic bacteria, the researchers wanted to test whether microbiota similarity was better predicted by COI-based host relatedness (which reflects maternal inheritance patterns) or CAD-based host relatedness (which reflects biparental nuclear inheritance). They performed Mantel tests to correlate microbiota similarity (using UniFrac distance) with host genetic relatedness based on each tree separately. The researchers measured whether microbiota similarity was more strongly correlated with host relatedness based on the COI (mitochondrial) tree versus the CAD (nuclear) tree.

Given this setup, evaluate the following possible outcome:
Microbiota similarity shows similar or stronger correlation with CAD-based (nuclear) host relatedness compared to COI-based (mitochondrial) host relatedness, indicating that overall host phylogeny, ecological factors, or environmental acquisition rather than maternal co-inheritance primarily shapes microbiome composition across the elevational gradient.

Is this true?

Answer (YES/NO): NO